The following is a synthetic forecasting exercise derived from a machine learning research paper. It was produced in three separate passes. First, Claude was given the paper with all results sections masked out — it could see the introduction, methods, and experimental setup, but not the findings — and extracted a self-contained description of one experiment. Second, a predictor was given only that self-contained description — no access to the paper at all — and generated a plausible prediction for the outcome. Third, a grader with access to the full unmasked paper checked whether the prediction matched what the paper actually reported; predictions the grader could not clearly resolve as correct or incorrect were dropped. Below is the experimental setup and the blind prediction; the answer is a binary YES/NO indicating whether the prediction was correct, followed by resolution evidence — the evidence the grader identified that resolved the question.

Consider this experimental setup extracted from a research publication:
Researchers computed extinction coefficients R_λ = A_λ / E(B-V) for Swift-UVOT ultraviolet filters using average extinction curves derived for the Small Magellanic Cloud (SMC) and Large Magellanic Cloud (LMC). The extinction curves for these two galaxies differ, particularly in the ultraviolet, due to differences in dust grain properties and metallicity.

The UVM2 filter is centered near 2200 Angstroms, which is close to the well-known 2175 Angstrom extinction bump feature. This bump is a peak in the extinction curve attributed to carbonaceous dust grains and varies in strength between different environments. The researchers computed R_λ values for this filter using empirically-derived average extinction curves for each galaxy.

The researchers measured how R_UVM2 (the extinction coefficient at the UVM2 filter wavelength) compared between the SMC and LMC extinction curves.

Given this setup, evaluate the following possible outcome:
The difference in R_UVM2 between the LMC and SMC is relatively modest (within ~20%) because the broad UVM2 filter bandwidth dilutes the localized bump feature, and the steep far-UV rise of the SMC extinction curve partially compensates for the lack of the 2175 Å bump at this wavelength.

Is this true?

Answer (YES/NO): YES